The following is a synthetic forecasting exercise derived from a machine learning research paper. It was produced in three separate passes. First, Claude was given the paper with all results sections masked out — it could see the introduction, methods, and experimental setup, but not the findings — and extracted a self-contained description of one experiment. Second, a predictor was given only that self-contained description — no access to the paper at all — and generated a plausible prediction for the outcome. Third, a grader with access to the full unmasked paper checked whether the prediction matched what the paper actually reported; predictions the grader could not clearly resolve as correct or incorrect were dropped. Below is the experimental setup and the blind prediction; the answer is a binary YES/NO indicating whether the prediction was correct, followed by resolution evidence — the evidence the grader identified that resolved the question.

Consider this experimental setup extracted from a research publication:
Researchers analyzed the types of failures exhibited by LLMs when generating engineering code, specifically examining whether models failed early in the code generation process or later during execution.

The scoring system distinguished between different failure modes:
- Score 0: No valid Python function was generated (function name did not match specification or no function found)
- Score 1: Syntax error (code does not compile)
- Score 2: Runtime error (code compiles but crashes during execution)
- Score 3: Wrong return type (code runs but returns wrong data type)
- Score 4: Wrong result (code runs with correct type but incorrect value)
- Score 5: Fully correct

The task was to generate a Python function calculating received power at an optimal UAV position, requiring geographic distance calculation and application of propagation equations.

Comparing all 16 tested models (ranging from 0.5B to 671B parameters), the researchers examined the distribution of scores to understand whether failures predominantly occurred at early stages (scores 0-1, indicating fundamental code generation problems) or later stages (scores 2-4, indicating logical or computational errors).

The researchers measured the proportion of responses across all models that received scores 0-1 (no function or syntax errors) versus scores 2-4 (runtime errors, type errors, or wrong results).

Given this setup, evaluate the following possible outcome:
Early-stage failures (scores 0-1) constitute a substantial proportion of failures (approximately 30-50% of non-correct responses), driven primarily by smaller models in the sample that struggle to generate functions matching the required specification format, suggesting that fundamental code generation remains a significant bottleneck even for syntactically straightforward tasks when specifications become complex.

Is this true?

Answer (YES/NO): NO